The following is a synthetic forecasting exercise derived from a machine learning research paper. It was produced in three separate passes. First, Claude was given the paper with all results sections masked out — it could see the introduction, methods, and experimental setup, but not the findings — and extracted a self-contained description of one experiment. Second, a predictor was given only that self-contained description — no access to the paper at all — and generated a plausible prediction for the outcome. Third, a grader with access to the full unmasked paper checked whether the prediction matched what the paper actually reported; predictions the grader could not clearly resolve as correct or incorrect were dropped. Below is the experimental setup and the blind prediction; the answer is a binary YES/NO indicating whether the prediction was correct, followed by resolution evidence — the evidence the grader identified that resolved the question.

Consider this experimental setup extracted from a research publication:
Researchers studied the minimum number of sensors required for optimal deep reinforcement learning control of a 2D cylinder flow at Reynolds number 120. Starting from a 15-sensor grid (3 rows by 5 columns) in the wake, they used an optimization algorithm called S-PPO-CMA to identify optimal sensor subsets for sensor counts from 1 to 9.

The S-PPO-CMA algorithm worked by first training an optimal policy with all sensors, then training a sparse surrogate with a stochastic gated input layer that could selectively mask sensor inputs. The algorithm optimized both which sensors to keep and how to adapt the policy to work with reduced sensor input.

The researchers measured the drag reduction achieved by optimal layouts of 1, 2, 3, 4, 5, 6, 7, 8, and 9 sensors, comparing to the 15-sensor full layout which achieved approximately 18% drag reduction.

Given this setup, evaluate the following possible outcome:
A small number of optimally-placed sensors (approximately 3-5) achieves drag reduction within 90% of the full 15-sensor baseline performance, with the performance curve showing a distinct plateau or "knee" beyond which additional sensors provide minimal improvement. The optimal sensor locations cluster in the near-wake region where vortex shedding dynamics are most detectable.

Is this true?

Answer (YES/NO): YES